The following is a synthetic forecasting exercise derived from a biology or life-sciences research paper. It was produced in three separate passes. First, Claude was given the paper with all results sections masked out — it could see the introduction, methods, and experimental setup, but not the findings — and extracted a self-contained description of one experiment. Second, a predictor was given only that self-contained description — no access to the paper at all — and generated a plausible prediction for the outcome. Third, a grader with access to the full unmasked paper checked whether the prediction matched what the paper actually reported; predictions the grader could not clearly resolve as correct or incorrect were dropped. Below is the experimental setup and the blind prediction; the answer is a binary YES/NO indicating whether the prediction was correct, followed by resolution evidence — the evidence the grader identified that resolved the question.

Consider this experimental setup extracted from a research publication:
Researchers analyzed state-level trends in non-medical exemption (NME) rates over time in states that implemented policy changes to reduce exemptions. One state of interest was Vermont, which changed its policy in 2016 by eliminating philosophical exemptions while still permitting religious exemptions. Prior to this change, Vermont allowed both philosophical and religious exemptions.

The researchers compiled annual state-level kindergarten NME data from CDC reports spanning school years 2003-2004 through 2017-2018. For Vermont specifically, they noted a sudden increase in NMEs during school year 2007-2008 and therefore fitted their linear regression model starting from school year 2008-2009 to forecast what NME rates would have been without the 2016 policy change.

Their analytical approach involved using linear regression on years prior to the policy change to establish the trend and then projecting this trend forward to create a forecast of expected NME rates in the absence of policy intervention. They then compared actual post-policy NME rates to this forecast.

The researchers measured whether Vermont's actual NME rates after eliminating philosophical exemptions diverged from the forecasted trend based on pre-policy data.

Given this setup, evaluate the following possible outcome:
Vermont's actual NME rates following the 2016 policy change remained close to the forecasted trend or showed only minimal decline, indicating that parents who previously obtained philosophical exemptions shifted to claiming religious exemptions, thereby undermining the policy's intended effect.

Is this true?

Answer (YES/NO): NO